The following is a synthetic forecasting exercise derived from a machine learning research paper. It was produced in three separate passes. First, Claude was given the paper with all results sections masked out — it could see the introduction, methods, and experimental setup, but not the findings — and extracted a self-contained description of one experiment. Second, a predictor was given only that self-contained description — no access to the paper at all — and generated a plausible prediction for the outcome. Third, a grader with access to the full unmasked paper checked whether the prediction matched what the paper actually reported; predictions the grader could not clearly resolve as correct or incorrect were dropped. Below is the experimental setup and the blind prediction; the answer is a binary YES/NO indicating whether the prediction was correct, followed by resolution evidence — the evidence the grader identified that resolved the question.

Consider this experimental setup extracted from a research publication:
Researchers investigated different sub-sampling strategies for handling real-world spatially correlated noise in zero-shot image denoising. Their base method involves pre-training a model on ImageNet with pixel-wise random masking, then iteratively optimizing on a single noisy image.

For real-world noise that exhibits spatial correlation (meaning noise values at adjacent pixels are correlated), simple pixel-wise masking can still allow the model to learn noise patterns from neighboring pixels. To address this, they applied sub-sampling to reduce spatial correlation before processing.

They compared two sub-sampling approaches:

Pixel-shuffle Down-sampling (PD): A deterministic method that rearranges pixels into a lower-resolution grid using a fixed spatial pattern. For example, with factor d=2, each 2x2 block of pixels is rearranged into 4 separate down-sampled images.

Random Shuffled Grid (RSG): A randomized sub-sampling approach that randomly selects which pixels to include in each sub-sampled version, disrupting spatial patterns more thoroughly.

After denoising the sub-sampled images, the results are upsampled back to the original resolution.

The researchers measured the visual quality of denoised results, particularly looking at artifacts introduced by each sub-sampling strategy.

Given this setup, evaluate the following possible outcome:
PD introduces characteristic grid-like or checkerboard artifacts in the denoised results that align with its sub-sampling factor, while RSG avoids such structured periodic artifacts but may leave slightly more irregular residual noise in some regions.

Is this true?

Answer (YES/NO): NO